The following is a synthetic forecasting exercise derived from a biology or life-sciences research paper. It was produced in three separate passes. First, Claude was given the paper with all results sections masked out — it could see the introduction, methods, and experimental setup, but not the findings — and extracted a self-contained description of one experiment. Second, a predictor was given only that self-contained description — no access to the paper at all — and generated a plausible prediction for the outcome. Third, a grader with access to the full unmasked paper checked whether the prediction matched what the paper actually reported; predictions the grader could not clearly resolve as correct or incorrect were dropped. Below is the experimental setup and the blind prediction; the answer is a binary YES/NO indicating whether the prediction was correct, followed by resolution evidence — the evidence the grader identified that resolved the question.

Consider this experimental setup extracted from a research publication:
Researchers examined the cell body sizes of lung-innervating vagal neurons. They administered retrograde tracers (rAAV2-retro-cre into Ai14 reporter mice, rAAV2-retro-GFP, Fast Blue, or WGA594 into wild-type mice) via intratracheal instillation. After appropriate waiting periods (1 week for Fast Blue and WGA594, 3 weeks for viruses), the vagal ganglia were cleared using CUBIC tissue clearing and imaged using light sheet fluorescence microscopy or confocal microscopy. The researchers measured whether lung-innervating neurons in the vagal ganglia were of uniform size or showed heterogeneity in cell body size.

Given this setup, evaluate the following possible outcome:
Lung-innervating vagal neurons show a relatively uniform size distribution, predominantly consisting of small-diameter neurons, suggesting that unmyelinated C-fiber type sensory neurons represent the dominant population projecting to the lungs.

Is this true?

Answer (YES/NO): NO